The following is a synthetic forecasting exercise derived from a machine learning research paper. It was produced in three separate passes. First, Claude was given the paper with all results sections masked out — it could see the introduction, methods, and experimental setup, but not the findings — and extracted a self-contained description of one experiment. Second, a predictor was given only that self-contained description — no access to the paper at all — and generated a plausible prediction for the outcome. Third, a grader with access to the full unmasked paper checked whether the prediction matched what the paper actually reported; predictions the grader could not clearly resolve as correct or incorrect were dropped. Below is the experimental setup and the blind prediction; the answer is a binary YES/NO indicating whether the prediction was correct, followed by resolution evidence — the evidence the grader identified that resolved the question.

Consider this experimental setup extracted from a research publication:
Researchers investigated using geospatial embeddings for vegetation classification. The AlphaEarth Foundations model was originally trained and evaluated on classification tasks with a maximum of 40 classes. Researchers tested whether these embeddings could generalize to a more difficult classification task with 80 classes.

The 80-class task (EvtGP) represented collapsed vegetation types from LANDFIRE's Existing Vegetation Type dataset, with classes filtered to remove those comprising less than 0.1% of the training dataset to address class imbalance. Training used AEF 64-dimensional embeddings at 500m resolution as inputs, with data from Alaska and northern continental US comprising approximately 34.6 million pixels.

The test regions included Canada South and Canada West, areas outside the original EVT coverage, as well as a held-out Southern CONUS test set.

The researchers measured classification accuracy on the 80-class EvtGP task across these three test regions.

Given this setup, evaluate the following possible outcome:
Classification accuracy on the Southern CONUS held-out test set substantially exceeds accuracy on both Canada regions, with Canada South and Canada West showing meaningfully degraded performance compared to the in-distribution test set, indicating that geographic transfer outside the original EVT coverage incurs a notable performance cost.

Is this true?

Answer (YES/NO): NO